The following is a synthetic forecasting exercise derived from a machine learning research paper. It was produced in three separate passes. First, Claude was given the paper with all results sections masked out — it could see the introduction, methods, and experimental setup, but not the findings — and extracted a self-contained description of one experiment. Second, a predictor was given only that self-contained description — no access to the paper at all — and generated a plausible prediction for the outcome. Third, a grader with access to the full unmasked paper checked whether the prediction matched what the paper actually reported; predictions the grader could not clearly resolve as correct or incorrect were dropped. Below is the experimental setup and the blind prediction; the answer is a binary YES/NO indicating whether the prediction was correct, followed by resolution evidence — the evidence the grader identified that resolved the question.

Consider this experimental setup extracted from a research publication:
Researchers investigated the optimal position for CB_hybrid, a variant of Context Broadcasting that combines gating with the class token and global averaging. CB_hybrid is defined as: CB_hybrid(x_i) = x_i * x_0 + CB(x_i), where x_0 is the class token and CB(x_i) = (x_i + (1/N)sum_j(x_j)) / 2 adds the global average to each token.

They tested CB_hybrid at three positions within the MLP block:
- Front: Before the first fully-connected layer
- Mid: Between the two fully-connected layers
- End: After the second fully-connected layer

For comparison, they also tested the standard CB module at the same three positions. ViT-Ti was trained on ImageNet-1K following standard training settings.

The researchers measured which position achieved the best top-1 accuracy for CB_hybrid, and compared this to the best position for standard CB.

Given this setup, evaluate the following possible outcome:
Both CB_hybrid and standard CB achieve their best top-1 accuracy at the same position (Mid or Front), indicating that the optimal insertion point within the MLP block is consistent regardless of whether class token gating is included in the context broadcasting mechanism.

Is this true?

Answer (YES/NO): NO